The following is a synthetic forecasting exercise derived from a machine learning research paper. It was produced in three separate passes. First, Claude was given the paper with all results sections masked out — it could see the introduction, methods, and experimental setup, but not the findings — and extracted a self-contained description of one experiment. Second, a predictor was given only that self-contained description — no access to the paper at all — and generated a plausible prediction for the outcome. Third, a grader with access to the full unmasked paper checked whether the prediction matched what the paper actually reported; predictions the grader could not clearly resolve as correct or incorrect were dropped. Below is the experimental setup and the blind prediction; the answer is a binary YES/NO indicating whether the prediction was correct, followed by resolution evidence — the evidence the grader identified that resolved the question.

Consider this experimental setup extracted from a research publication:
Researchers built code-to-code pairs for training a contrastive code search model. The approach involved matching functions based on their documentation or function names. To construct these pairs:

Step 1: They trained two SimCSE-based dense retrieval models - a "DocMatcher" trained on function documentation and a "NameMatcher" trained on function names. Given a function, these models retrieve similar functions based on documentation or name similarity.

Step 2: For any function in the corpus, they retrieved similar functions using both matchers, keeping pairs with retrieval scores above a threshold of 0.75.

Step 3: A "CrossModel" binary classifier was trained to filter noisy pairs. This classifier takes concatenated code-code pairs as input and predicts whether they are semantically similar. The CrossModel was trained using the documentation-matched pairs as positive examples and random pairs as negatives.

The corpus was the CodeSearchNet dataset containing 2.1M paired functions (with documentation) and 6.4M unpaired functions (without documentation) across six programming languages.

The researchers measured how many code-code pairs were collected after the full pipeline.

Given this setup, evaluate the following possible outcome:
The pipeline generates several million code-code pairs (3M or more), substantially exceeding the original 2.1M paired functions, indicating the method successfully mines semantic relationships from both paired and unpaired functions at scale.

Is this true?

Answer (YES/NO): YES